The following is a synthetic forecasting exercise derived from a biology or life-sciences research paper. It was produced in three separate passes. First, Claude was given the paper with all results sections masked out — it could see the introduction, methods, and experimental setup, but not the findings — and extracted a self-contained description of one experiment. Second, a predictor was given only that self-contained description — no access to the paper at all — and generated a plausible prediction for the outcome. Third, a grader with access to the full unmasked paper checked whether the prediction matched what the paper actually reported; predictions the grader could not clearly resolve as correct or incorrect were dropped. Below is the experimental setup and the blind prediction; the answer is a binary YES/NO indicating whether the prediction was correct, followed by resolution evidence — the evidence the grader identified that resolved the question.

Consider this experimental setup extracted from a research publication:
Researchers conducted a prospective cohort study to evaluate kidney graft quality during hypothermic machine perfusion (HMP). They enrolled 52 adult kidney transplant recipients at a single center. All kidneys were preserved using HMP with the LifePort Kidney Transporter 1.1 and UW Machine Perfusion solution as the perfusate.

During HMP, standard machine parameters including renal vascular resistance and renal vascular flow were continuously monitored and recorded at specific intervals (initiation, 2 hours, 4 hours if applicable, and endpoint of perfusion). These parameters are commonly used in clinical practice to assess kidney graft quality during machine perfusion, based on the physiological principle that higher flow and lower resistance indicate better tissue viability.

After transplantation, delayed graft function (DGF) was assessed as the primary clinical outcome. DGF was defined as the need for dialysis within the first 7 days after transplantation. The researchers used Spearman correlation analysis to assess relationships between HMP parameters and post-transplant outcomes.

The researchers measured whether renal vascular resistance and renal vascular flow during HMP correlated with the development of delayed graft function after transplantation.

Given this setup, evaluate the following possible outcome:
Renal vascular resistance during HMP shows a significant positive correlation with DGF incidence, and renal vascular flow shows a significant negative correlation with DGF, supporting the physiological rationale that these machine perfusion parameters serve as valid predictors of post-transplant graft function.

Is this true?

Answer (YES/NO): NO